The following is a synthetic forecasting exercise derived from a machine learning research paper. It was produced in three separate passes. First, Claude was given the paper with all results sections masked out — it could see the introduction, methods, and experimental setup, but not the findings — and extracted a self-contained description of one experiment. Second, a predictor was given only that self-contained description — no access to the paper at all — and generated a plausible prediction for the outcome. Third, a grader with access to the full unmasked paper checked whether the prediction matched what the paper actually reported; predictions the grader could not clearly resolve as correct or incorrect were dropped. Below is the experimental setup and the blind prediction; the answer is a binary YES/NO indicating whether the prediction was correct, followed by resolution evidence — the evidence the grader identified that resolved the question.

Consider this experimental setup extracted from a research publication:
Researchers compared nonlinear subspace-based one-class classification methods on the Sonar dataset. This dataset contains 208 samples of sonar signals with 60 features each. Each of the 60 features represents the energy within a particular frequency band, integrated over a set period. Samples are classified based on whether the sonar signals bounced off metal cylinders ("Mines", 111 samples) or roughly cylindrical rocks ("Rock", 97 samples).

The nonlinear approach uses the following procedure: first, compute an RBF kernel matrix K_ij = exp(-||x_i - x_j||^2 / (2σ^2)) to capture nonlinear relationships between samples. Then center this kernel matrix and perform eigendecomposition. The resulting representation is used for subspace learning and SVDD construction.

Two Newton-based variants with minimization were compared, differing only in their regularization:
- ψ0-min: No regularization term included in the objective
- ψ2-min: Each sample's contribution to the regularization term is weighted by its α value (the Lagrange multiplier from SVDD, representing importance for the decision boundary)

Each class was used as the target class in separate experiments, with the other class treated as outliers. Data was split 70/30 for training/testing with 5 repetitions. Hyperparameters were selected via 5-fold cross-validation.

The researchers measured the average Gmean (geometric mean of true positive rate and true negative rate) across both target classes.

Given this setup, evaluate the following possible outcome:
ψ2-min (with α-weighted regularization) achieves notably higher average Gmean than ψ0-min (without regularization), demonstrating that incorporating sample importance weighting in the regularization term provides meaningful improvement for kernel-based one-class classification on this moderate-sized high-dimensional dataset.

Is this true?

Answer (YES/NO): NO